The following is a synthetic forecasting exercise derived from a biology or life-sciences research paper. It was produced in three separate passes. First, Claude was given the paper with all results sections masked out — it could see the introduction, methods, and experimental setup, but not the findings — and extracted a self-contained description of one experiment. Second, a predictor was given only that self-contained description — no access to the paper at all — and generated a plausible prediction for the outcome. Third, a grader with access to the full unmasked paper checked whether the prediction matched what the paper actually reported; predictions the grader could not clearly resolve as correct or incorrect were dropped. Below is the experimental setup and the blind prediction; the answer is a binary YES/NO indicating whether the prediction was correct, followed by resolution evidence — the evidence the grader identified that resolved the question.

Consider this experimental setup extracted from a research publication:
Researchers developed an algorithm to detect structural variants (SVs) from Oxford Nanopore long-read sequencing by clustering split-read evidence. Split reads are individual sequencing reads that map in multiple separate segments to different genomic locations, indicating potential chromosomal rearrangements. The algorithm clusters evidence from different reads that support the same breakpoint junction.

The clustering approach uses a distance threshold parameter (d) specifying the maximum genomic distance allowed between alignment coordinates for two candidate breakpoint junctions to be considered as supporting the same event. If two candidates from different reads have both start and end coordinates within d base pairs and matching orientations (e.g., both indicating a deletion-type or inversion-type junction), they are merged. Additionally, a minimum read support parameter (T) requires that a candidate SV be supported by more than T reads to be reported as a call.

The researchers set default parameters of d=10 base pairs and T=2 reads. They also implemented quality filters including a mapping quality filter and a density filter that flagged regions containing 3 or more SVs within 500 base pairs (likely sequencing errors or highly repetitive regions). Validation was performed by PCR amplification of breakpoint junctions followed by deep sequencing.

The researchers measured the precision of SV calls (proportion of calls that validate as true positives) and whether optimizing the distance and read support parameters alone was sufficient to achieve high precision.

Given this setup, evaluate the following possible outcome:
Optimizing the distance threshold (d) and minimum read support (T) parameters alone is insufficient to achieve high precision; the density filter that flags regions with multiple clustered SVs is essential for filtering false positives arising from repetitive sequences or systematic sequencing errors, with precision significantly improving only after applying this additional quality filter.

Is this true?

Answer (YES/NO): NO